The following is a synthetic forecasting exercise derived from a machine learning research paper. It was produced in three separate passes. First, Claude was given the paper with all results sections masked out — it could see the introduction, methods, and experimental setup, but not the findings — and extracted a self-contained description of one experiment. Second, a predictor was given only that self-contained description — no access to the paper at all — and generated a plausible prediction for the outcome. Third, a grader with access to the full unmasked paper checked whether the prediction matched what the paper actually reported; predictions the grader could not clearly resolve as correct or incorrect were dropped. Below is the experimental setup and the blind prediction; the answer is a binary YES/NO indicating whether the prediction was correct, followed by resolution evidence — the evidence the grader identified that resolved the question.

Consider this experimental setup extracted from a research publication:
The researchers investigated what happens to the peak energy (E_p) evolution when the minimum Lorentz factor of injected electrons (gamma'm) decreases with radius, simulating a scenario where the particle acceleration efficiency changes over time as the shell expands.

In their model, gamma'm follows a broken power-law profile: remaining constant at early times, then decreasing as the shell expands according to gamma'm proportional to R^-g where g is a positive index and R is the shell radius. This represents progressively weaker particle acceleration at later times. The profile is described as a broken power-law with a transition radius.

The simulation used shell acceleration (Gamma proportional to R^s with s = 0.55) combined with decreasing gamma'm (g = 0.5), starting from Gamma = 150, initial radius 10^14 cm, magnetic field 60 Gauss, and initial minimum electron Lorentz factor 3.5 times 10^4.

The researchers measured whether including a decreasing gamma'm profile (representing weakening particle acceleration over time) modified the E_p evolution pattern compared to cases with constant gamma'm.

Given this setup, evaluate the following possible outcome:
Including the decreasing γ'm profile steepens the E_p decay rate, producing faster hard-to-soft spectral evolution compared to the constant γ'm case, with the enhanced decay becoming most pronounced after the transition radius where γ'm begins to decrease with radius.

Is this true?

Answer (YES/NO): NO